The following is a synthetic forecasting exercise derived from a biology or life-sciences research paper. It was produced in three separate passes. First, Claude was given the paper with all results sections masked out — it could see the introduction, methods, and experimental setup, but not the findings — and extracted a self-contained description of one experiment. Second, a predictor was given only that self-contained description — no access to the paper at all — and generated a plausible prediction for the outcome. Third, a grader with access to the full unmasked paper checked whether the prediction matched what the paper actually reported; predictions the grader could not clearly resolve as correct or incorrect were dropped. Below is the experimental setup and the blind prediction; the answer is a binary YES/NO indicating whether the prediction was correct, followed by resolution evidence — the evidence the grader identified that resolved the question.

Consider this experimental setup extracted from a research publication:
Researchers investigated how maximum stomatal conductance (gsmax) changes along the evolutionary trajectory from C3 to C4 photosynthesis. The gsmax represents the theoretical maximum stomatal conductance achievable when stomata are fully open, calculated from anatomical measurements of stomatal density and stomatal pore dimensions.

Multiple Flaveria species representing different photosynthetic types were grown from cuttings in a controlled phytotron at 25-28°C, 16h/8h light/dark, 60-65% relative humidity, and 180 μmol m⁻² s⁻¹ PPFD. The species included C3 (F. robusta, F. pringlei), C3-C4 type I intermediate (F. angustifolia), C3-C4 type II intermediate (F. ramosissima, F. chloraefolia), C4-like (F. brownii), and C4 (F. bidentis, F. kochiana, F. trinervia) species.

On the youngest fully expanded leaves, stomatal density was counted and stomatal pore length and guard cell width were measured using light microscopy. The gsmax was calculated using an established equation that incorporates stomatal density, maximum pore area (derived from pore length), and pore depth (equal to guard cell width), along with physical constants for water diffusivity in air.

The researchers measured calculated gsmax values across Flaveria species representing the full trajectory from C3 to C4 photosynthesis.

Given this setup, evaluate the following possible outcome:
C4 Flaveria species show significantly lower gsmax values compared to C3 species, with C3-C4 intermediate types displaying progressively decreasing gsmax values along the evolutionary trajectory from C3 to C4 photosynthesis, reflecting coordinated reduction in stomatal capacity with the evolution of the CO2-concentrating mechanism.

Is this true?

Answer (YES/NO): YES